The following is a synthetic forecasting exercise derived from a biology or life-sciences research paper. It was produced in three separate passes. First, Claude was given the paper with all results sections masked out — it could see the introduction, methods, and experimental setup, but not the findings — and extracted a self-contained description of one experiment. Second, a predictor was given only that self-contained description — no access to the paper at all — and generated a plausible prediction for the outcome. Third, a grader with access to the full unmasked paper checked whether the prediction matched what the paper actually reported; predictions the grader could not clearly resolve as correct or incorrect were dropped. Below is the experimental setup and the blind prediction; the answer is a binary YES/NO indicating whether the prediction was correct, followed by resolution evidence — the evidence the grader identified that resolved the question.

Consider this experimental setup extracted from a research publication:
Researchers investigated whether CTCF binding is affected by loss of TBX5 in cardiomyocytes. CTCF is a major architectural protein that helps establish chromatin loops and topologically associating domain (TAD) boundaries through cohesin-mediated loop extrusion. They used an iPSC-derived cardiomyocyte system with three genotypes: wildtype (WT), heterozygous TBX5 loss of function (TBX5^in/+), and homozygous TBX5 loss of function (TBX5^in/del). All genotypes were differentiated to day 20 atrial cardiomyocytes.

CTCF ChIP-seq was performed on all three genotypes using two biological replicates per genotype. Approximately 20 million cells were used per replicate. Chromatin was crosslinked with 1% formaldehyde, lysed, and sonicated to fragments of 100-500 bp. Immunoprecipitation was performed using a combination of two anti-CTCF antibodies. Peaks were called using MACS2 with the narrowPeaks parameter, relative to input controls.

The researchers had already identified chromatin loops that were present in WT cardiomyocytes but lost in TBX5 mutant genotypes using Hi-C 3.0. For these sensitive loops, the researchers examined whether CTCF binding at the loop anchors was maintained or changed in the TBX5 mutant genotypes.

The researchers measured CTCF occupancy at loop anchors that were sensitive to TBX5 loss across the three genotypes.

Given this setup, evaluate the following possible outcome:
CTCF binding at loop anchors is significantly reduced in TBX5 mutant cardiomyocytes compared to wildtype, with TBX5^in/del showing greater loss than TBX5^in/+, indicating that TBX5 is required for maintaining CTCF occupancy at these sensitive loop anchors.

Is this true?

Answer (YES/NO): NO